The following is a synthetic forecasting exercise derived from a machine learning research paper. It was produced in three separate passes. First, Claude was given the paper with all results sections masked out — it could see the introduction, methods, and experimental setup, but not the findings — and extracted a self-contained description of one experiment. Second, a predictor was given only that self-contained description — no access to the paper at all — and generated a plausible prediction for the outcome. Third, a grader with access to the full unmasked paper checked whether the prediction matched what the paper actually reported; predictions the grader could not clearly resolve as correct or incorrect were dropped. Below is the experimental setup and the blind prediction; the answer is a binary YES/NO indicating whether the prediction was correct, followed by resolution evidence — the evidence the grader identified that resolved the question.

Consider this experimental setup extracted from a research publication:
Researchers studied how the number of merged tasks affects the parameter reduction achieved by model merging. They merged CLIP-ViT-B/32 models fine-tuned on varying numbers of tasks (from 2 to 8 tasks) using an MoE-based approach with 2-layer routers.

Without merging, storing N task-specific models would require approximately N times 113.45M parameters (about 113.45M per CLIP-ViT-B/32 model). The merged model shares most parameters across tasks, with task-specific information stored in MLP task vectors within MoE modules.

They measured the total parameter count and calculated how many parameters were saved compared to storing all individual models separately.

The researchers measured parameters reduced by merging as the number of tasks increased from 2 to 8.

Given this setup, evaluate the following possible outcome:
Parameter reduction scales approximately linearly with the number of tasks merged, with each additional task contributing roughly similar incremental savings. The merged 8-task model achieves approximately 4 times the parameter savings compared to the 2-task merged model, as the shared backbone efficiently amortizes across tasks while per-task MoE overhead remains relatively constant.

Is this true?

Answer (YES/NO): NO